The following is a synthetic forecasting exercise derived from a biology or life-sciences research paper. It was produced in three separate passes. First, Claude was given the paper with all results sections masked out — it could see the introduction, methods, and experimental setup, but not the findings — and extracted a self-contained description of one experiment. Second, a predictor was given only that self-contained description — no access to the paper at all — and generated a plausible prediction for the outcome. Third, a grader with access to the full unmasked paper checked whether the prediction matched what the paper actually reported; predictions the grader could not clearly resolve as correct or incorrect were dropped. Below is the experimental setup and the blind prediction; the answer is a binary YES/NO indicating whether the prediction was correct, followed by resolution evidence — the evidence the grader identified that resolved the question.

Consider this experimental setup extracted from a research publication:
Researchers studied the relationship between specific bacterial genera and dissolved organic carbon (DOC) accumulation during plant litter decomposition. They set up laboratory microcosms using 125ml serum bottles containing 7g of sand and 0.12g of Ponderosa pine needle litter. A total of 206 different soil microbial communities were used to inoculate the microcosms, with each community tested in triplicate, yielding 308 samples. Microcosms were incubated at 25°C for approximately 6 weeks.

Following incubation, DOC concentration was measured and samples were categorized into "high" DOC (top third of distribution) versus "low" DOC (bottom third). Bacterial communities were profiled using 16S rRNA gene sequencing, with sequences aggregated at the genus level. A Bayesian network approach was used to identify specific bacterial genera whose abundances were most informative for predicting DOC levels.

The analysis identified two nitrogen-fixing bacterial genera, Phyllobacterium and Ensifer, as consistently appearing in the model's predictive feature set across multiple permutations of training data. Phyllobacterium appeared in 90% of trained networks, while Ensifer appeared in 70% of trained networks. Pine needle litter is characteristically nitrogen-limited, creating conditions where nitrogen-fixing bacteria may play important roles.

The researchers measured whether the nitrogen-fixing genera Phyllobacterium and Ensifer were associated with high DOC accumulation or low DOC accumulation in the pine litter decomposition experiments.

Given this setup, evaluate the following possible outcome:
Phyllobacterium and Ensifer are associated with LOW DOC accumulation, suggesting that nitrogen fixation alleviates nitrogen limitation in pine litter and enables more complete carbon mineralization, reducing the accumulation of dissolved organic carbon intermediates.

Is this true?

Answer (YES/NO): NO